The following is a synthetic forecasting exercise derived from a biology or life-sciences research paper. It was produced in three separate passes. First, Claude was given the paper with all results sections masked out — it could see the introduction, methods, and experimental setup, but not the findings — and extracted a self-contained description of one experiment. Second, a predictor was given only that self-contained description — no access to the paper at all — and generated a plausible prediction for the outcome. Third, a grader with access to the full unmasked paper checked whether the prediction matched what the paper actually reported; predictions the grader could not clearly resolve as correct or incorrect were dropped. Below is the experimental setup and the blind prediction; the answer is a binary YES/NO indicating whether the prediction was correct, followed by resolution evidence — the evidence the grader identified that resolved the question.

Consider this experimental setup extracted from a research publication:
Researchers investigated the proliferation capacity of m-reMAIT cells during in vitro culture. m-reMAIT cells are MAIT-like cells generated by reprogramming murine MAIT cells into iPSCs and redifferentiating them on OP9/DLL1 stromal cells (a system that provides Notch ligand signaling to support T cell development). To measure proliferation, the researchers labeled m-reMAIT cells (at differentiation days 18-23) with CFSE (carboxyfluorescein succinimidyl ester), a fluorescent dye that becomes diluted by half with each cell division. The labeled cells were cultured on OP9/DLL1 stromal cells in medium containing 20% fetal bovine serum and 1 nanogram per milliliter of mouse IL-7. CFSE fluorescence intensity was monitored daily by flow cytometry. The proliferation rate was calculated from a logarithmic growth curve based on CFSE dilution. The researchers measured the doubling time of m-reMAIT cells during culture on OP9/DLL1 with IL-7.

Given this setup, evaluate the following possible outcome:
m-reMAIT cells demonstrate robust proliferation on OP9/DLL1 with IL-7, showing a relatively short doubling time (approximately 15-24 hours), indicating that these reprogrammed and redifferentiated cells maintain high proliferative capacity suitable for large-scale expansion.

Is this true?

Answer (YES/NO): NO